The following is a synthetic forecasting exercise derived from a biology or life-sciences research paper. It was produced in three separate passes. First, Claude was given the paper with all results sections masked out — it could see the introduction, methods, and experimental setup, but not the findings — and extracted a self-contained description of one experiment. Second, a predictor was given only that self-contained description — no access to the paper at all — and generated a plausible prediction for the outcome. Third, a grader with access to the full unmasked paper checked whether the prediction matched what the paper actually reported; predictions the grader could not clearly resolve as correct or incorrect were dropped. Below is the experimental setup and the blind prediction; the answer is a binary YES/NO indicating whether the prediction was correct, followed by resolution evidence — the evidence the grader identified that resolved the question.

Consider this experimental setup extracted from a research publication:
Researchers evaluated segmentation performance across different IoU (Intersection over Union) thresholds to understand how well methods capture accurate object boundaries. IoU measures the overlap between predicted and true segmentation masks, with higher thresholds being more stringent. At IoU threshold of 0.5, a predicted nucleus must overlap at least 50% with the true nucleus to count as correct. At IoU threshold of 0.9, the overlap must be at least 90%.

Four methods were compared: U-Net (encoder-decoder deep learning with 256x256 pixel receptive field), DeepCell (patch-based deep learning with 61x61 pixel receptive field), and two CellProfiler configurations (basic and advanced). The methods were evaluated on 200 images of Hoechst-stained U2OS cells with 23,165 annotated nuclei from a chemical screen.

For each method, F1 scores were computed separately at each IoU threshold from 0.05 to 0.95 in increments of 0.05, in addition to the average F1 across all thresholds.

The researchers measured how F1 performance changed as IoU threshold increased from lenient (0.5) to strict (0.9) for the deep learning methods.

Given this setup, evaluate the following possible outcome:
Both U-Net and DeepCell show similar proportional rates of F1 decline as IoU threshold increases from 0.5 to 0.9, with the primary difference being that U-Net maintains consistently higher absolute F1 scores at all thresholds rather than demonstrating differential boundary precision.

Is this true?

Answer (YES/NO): NO